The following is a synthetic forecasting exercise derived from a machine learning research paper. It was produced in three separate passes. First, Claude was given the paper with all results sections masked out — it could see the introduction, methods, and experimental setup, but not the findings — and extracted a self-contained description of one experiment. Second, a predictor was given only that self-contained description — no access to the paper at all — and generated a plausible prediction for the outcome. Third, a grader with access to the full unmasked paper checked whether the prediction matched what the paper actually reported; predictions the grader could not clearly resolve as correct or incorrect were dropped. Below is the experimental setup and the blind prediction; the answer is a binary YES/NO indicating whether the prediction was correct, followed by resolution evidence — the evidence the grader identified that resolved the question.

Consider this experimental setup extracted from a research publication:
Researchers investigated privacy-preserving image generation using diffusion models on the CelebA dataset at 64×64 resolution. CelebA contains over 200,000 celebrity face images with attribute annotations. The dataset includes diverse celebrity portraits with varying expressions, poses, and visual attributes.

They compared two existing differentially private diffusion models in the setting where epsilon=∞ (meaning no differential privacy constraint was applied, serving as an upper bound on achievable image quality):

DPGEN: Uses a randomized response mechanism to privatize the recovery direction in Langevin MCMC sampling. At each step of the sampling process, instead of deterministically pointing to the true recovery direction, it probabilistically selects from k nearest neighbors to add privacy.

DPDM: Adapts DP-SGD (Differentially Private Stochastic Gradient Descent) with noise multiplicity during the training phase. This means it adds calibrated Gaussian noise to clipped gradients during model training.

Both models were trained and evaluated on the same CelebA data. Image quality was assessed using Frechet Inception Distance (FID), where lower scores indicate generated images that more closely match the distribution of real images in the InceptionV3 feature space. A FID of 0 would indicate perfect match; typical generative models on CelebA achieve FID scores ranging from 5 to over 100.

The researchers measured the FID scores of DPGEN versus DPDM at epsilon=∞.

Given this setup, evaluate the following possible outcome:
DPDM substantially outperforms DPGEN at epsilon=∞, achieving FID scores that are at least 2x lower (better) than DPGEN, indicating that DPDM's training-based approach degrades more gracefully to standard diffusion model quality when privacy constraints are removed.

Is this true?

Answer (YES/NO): NO